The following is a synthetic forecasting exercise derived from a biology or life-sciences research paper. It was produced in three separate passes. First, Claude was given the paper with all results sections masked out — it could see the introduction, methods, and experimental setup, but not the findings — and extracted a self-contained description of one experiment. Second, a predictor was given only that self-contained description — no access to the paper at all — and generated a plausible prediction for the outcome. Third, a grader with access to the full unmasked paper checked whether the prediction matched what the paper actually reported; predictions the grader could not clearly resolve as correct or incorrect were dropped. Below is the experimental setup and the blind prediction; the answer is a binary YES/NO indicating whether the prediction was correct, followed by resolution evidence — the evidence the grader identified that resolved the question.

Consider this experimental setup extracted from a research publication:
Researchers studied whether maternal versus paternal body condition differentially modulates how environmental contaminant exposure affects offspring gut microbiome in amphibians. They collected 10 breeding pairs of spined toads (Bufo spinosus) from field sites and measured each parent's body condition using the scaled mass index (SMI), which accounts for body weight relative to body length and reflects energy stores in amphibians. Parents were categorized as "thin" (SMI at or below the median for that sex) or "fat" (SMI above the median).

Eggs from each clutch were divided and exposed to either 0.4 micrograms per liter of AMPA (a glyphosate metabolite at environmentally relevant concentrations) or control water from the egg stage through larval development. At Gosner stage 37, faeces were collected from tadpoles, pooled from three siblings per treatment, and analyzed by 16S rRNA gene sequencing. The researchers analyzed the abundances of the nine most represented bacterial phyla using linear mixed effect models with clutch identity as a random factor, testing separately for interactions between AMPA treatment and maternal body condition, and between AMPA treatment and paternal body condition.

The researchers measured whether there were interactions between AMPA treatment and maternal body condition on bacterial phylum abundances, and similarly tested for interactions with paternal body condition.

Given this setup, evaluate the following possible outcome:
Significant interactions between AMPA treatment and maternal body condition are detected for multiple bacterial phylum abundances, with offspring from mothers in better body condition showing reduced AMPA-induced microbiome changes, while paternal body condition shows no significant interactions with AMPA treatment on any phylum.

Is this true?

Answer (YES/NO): NO